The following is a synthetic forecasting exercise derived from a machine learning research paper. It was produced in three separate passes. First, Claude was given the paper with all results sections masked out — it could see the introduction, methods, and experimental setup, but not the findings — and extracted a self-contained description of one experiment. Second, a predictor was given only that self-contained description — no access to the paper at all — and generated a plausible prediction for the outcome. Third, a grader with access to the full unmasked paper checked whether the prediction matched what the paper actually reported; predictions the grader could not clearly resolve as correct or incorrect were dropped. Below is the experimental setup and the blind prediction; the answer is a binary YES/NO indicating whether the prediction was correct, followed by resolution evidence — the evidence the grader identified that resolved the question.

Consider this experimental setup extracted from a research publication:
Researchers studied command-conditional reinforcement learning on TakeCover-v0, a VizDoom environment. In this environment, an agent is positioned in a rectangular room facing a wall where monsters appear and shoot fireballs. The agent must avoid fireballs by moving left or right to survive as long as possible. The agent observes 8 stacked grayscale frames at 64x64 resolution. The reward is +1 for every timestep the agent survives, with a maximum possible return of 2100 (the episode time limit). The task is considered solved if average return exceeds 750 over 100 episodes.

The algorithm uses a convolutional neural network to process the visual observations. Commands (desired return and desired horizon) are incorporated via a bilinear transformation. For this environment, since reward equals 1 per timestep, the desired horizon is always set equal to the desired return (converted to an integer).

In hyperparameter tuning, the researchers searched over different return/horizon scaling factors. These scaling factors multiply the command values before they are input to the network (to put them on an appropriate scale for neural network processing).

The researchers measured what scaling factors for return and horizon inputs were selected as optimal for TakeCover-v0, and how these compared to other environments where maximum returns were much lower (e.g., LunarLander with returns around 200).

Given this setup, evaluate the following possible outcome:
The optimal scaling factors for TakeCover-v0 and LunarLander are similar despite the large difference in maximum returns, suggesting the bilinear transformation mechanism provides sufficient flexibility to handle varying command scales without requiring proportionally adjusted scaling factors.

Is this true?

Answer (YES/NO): NO